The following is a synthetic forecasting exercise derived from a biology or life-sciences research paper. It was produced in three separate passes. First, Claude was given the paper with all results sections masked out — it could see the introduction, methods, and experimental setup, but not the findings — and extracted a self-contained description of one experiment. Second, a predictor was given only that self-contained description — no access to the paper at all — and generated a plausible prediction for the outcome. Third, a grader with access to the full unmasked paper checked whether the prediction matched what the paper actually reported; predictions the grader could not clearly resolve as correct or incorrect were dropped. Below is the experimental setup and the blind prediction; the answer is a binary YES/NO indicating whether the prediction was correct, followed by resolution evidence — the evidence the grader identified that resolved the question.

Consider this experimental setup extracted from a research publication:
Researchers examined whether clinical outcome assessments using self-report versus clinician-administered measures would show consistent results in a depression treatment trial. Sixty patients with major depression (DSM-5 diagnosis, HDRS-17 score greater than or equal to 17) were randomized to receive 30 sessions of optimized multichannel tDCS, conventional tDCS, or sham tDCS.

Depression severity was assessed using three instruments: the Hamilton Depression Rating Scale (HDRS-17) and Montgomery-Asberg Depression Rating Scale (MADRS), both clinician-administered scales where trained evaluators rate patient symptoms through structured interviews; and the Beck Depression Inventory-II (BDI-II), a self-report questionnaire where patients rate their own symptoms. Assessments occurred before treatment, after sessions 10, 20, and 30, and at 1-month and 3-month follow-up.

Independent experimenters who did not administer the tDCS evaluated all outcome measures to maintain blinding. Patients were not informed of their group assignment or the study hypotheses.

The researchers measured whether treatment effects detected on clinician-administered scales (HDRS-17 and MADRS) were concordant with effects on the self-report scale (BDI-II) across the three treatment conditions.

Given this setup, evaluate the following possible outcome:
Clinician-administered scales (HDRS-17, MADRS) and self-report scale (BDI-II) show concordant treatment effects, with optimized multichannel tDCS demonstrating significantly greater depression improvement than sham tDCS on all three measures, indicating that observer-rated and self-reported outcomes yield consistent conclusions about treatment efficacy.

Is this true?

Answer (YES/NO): YES